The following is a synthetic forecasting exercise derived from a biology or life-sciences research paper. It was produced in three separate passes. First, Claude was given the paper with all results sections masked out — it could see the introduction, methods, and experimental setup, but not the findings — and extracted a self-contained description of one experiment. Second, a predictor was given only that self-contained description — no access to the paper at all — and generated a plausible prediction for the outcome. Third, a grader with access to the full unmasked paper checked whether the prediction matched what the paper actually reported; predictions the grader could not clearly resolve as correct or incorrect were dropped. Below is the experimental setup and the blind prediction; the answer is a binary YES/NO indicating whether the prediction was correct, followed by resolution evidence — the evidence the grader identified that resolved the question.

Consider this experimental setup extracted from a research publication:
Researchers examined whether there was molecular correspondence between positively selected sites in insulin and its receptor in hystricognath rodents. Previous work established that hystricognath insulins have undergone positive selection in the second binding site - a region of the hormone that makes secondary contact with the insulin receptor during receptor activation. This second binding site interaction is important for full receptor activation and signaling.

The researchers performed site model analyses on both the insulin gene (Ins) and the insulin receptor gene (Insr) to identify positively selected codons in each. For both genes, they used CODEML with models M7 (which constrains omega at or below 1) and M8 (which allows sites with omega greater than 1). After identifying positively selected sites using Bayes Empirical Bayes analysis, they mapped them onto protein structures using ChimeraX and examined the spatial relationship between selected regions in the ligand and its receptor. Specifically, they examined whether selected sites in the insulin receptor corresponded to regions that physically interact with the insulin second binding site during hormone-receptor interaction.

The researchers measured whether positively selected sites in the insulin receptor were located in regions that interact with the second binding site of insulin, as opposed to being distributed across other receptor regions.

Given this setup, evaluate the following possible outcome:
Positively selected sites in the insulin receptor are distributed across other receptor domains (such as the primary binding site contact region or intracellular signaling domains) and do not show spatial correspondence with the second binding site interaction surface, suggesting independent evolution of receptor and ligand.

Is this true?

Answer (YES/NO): NO